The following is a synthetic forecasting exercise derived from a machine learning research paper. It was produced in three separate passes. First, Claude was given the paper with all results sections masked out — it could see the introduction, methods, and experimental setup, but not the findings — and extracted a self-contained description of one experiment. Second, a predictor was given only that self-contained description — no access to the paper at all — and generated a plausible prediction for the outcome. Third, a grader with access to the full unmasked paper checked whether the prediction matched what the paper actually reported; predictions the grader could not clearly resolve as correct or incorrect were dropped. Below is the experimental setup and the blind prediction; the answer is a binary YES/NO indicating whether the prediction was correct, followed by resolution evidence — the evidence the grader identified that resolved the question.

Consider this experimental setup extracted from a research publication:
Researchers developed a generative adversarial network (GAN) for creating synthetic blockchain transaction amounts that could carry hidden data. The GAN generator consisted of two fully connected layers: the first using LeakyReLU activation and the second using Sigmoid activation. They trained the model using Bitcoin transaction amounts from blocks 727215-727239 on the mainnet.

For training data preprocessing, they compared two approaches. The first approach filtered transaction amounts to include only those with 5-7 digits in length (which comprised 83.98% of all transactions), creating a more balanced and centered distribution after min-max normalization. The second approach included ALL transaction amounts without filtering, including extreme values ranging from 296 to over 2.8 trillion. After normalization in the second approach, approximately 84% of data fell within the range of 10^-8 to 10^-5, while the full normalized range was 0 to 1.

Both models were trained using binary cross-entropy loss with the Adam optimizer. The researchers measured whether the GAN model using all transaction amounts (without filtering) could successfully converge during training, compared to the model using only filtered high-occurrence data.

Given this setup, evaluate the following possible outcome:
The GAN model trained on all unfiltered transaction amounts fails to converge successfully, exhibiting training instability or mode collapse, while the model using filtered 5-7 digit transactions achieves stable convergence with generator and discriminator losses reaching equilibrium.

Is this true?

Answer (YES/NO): YES